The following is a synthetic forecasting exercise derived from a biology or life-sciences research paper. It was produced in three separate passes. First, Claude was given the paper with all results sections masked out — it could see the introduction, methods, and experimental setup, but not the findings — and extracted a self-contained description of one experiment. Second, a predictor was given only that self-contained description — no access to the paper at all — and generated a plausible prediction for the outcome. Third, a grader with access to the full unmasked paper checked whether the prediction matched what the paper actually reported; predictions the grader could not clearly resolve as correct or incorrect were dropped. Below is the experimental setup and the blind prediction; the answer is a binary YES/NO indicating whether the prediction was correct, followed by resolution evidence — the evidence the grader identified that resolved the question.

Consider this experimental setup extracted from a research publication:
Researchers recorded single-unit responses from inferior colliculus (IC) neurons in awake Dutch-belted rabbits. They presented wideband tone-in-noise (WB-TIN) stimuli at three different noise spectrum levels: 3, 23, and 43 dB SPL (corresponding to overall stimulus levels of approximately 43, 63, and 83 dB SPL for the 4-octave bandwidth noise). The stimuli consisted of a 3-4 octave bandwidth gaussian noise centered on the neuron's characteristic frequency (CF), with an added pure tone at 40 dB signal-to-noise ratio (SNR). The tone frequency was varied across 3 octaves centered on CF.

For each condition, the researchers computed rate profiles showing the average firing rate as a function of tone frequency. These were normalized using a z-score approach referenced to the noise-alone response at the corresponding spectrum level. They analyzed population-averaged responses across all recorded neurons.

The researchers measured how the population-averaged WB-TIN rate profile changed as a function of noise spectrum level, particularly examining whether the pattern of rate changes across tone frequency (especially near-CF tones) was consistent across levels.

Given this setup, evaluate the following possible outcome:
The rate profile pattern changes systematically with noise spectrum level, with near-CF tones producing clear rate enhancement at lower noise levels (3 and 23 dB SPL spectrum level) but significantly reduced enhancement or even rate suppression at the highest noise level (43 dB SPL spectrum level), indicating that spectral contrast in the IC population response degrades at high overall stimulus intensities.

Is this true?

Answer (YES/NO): NO